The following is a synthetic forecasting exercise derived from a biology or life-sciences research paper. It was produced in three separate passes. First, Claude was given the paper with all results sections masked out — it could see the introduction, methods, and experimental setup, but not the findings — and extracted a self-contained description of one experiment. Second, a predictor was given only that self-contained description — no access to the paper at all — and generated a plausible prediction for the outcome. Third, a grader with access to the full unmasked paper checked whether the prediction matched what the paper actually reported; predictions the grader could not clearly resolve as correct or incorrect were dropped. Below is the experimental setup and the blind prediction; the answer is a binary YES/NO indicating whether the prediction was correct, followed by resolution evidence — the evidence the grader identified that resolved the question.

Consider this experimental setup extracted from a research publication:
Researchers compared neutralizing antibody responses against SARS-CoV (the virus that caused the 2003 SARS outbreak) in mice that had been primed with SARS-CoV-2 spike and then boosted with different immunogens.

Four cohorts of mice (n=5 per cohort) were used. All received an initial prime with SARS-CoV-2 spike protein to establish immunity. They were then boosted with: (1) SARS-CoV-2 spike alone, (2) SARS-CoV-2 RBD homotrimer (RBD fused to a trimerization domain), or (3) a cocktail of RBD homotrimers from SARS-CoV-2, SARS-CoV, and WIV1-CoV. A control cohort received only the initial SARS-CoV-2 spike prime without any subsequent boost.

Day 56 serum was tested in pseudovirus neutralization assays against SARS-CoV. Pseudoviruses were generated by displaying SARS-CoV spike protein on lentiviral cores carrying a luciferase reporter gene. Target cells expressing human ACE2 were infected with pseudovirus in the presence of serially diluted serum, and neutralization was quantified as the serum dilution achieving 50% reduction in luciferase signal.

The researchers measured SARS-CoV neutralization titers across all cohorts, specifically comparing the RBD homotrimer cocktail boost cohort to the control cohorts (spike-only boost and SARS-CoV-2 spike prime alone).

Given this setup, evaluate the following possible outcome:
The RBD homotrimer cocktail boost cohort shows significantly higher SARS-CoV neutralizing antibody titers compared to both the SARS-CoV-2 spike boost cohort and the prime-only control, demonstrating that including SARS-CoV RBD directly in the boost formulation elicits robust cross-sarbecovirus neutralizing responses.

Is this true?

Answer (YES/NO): NO